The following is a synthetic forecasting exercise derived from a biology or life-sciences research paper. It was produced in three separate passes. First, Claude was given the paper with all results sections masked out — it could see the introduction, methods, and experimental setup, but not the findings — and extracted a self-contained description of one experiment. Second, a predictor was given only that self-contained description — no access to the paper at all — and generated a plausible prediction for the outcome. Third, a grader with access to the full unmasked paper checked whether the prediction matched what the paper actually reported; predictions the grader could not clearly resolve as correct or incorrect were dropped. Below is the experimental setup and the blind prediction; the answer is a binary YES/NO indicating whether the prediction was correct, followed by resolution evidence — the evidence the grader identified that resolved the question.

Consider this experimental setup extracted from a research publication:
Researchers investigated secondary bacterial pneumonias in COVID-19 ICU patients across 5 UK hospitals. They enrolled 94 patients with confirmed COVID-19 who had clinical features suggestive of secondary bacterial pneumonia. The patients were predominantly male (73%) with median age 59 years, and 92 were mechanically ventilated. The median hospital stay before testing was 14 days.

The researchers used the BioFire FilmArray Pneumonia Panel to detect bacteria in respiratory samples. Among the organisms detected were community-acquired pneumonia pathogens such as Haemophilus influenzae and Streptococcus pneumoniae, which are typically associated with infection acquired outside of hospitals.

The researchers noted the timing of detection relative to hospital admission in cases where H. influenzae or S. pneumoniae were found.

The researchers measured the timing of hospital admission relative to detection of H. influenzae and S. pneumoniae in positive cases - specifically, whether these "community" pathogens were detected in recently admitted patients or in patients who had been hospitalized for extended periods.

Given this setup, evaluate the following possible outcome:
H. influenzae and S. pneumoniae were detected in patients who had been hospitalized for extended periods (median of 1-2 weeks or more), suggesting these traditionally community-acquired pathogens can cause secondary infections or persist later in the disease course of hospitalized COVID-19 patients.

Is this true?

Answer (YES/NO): YES